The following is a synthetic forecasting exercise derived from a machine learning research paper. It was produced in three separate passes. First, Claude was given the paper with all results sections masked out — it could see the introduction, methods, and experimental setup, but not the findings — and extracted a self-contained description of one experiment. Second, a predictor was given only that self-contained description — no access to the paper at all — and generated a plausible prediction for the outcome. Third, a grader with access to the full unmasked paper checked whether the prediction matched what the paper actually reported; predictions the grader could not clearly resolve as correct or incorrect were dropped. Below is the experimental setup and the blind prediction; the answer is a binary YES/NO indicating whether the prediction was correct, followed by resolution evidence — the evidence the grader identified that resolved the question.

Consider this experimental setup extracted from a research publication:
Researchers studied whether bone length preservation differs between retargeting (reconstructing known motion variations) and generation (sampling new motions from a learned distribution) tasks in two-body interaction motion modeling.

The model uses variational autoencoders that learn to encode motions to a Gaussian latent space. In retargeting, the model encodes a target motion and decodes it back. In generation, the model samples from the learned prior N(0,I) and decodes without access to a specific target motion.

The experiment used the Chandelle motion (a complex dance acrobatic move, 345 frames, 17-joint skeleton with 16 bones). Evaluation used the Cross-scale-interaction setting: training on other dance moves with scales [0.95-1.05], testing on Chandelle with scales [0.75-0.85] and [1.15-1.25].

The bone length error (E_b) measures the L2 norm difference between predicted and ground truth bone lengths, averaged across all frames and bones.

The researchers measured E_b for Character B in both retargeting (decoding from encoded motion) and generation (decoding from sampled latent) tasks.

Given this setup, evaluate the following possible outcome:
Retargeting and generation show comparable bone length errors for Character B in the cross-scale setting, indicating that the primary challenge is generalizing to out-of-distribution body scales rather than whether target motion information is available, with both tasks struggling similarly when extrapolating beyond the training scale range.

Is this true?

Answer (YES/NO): NO